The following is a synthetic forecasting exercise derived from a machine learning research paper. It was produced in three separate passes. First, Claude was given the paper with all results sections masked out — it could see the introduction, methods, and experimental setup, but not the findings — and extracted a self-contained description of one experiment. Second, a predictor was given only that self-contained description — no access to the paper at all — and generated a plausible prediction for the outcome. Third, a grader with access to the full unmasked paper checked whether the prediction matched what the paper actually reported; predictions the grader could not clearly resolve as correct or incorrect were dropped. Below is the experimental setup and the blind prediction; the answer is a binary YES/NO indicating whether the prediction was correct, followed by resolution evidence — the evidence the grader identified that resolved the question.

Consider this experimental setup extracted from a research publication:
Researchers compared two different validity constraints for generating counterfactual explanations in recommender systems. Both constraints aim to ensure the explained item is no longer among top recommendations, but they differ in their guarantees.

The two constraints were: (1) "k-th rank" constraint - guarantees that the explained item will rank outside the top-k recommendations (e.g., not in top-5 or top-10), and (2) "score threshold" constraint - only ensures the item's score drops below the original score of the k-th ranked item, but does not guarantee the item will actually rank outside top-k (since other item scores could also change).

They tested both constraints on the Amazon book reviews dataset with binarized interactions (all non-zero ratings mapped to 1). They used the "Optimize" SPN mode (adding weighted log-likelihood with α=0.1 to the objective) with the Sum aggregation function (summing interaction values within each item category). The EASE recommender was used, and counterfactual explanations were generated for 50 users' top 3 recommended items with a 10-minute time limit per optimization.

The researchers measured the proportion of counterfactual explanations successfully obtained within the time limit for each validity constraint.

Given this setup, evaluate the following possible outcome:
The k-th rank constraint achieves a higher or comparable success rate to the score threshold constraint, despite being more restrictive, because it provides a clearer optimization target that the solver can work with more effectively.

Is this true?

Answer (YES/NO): YES